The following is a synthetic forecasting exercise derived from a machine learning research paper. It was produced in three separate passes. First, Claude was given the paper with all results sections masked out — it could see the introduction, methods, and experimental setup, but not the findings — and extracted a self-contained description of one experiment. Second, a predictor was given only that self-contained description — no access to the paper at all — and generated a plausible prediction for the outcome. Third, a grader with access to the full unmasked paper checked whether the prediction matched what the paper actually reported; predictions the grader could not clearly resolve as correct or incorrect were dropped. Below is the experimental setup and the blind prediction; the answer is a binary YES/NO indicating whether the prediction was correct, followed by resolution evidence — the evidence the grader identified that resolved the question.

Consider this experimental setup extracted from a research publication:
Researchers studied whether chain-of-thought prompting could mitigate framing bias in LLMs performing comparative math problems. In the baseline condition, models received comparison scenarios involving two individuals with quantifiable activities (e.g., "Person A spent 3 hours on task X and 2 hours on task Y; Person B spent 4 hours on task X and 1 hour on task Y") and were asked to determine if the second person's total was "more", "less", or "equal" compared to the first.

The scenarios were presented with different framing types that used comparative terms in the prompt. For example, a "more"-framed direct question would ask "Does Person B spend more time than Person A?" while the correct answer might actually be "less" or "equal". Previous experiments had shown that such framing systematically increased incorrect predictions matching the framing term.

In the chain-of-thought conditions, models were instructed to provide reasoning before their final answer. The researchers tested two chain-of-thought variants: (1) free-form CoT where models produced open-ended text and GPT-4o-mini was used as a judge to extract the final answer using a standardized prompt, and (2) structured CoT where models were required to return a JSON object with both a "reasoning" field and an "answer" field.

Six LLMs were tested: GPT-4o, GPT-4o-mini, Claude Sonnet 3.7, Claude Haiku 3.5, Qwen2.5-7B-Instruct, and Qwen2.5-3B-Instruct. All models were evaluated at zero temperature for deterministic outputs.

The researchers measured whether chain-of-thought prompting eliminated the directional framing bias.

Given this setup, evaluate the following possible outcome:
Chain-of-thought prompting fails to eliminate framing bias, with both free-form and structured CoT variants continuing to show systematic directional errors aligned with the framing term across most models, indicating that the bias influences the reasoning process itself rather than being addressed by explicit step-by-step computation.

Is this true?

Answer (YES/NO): NO